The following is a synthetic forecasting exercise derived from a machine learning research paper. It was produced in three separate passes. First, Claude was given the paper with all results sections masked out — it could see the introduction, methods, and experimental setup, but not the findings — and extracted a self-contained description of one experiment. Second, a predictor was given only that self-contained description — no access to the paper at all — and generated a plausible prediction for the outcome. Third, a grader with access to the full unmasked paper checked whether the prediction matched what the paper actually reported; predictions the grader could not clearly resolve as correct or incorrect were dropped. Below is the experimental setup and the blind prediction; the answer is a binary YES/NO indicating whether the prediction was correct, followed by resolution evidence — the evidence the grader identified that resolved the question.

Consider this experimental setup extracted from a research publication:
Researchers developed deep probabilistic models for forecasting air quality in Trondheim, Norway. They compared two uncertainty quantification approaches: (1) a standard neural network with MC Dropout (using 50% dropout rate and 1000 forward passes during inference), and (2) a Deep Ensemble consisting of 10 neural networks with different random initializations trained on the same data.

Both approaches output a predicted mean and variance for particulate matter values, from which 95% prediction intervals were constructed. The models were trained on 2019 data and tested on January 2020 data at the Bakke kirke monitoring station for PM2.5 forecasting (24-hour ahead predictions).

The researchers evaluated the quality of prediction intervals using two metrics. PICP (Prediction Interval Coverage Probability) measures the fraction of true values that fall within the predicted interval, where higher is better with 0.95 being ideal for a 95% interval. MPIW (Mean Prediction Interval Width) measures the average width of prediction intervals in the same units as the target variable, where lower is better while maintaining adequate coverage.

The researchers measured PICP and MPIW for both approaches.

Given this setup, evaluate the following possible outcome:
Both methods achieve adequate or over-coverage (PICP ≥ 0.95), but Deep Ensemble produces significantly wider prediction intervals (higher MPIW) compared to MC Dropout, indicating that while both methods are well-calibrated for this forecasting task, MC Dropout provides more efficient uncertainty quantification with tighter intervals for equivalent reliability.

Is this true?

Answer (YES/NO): NO